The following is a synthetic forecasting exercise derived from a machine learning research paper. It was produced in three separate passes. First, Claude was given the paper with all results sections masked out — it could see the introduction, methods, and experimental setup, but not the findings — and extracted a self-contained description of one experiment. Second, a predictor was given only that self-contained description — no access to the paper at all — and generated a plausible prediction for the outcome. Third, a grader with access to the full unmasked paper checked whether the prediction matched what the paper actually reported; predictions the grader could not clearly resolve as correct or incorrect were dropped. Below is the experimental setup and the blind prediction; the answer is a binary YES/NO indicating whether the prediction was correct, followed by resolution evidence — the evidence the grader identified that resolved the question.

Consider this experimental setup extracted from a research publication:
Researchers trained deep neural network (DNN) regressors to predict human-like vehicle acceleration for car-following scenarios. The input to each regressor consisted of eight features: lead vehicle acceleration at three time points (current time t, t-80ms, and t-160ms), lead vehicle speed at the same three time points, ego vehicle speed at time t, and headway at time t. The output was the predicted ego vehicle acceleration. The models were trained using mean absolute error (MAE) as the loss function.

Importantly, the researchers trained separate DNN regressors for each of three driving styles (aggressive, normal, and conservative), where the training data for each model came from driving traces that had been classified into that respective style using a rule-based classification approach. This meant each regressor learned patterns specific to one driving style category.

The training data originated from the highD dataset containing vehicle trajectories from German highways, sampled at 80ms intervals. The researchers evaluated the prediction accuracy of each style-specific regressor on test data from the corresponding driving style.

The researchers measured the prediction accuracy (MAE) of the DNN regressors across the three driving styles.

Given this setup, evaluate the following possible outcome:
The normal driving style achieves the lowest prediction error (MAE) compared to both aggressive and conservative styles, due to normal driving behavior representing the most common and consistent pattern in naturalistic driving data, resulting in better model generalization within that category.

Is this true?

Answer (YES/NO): NO